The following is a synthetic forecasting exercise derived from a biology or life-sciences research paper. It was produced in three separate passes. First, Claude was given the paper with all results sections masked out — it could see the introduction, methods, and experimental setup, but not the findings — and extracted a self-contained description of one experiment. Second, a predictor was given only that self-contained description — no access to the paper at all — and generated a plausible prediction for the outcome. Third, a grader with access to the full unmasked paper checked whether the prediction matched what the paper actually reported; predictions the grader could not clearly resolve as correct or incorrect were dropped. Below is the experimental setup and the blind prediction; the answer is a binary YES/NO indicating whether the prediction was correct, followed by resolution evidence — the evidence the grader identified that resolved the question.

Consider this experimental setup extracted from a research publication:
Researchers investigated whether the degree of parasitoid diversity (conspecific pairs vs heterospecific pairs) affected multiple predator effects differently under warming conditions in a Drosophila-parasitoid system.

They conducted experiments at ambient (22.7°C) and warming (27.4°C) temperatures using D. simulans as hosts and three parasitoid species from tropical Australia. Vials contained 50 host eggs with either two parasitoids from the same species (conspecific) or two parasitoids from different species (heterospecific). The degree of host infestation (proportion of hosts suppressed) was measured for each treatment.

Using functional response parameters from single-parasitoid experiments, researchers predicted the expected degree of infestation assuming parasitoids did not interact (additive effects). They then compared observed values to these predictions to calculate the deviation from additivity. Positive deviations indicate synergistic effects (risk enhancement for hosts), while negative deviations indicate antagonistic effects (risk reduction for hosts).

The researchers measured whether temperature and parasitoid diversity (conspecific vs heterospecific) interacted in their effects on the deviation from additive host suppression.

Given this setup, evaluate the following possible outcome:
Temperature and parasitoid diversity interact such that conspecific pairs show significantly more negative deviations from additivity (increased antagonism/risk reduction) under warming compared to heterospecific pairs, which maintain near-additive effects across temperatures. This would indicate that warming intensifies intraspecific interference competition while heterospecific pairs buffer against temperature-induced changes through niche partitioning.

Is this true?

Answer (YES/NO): NO